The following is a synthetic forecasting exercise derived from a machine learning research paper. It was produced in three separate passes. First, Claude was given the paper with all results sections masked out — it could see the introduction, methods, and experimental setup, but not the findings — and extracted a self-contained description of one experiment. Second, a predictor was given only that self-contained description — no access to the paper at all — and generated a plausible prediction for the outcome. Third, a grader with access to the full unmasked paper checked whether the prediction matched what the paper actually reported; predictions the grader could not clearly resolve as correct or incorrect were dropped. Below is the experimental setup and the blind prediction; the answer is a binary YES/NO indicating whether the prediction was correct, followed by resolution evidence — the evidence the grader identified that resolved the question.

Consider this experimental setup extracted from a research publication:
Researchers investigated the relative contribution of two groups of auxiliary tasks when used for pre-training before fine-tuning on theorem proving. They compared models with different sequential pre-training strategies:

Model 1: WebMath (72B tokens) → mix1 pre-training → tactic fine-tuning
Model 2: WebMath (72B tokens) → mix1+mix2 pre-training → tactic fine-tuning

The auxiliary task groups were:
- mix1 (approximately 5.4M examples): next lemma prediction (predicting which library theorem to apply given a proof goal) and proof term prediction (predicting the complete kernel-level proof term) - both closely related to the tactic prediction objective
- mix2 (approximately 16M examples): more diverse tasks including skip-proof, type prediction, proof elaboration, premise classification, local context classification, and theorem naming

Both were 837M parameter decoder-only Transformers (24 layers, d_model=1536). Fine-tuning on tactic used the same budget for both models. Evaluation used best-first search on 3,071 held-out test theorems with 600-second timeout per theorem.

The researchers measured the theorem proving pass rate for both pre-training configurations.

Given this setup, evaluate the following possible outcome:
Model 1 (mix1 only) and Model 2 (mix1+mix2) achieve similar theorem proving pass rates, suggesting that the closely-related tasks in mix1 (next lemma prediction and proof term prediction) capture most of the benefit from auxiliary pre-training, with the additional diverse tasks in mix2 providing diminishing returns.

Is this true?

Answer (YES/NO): NO